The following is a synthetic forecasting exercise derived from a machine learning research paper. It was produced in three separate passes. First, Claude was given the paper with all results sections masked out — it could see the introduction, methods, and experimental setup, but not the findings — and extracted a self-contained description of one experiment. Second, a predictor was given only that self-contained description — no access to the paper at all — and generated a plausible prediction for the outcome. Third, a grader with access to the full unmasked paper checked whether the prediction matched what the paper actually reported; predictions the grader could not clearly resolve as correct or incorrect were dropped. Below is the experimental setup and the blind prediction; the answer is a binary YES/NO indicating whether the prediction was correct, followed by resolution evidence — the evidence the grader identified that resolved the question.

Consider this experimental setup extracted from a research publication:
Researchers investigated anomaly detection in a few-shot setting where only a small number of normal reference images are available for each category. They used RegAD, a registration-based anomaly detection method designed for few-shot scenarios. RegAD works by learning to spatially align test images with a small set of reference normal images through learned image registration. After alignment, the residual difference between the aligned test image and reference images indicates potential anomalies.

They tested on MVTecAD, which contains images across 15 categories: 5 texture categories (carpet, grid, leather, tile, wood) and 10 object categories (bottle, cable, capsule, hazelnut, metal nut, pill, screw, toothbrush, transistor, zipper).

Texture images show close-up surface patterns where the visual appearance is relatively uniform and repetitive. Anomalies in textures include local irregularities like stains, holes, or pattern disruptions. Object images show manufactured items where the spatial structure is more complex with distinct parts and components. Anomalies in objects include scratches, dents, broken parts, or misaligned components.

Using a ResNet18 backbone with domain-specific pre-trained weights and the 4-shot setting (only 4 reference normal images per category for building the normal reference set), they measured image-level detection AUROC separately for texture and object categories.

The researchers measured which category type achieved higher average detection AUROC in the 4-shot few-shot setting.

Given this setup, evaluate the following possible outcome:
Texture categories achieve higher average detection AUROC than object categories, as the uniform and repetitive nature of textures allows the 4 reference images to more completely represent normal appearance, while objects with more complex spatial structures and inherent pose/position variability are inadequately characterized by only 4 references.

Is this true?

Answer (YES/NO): YES